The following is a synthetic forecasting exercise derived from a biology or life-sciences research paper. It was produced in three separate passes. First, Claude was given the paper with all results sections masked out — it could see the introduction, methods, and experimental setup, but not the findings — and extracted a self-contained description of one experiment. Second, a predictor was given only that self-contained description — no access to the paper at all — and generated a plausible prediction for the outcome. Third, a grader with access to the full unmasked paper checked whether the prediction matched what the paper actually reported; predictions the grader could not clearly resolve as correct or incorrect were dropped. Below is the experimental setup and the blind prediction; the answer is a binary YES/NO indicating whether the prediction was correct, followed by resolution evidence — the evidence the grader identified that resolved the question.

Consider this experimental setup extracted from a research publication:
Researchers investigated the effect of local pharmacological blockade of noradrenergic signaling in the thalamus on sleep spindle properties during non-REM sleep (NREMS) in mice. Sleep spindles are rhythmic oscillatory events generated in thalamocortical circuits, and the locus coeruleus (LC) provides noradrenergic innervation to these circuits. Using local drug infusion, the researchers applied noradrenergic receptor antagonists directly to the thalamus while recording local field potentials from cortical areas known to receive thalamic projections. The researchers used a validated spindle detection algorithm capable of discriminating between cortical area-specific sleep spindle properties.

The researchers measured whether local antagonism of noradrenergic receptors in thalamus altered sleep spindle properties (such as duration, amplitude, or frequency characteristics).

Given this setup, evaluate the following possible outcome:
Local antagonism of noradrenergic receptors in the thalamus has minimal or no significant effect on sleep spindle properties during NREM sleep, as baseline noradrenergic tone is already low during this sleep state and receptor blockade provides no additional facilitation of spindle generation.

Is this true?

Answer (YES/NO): NO